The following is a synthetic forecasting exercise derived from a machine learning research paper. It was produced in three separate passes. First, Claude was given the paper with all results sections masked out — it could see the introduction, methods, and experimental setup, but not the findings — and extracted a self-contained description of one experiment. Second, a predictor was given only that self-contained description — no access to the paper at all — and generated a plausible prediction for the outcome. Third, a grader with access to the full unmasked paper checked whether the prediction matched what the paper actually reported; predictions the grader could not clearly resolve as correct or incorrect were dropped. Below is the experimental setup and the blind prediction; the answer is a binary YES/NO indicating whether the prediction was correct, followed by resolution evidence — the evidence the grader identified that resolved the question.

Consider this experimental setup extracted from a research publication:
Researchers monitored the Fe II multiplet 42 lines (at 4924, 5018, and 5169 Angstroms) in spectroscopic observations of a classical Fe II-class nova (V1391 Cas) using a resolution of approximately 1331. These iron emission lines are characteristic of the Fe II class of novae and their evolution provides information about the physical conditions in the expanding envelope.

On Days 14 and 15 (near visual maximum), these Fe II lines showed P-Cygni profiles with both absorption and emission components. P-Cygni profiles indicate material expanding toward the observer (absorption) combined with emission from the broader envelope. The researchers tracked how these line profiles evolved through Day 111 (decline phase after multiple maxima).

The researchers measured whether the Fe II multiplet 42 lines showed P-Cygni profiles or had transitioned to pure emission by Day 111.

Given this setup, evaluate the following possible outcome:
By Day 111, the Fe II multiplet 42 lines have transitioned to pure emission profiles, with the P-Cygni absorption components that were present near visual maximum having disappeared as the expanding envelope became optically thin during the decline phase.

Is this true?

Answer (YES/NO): YES